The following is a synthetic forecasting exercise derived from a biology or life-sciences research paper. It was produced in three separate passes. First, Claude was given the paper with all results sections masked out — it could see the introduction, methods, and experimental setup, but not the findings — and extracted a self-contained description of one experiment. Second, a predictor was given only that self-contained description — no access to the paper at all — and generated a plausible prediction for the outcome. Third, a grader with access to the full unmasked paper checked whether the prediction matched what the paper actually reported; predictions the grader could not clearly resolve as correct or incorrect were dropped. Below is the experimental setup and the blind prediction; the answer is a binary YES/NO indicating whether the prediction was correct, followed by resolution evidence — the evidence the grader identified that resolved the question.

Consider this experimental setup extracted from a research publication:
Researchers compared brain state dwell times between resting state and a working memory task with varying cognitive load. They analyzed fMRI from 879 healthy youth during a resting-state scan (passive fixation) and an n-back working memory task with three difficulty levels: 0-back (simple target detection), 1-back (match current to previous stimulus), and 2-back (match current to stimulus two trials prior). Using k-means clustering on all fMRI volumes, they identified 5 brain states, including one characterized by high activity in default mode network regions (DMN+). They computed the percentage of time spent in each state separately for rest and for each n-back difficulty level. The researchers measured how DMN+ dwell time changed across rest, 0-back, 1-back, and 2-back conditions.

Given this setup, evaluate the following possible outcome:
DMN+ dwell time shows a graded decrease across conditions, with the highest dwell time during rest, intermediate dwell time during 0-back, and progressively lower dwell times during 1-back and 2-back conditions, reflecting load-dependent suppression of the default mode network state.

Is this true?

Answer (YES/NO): YES